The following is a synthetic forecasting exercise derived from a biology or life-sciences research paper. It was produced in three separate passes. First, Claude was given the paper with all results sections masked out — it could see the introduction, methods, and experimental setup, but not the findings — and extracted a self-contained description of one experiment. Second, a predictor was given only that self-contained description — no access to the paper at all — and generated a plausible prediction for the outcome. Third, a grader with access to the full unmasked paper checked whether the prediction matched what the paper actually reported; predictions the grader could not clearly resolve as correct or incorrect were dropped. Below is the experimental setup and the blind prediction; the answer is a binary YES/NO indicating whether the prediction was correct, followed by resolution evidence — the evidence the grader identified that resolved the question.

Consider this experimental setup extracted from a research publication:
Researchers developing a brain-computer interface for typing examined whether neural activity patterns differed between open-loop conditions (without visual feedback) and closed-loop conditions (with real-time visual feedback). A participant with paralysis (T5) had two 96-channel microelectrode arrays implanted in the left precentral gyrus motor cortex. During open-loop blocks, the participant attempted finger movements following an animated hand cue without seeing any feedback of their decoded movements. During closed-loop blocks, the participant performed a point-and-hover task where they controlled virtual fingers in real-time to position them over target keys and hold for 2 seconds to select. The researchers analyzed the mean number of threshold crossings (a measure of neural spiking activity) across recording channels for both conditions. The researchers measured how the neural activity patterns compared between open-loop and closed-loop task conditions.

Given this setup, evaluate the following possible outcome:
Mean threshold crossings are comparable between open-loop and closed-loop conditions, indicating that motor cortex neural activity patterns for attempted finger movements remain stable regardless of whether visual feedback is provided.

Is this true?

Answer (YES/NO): NO